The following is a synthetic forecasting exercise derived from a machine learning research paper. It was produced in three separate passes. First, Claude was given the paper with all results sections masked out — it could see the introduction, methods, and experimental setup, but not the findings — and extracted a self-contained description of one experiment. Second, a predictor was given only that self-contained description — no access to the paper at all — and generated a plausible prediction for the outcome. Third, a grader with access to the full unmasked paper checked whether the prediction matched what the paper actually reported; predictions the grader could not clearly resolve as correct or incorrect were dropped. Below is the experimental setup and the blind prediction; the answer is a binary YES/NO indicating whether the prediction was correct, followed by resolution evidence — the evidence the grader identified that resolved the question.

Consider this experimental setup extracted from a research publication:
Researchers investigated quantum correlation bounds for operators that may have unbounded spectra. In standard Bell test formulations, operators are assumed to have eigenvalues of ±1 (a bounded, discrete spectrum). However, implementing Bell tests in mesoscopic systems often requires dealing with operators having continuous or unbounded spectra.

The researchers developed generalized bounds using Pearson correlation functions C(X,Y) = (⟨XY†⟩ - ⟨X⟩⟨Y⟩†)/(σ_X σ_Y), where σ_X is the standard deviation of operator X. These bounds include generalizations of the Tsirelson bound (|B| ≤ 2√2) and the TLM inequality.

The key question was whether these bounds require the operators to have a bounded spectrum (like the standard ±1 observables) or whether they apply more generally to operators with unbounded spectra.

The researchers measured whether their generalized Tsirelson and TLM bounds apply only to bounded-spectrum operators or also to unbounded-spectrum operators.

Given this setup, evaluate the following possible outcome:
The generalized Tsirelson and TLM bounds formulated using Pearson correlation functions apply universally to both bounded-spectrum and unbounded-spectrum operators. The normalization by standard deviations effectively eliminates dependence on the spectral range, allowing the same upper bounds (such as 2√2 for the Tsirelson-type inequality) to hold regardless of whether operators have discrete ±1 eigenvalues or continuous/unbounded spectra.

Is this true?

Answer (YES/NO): YES